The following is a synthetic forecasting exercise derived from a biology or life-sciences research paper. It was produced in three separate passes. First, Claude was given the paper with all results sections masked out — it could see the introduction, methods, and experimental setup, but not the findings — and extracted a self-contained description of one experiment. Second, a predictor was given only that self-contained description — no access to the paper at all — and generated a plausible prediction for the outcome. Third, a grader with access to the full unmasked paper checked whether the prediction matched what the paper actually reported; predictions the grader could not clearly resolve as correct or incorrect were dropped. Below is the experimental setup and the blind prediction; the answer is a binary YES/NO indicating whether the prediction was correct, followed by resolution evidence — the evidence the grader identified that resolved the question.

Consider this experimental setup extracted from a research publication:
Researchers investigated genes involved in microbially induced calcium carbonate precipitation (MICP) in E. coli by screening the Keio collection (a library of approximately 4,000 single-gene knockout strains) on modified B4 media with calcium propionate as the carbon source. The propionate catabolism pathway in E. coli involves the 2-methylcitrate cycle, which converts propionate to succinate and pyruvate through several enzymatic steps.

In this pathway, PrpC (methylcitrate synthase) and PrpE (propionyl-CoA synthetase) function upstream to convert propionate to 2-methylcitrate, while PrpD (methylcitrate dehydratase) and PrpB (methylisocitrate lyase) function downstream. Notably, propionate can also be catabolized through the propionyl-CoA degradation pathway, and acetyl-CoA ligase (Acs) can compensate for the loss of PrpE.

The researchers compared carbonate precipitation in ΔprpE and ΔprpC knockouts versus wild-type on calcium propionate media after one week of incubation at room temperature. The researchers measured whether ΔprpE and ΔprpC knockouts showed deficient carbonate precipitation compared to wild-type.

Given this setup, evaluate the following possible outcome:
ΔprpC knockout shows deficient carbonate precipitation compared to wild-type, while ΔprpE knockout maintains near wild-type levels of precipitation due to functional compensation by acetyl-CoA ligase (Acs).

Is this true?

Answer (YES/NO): NO